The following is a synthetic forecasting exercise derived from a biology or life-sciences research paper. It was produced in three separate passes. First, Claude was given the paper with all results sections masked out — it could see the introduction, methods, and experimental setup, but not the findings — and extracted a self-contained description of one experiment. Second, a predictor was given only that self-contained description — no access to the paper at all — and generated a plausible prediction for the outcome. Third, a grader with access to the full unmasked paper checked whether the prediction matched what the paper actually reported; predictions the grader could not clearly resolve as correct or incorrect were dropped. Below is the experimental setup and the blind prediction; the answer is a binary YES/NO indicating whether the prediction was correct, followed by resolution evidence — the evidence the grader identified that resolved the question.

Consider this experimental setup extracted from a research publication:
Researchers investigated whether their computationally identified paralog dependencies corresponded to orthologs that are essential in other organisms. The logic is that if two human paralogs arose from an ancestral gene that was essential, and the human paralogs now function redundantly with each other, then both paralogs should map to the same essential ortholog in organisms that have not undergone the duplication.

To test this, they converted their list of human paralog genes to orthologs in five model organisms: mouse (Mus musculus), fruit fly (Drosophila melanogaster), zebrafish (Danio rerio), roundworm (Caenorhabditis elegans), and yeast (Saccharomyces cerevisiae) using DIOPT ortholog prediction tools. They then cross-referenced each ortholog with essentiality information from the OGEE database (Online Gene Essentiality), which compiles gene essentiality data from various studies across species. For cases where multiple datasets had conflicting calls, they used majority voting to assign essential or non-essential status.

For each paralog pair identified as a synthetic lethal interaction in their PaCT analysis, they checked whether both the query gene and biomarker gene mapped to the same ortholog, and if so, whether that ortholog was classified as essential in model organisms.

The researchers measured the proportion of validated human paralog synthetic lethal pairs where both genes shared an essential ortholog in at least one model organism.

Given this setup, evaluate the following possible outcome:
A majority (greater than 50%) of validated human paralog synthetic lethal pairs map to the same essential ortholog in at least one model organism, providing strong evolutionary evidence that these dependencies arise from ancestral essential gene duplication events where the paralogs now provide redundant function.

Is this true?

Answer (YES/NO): NO